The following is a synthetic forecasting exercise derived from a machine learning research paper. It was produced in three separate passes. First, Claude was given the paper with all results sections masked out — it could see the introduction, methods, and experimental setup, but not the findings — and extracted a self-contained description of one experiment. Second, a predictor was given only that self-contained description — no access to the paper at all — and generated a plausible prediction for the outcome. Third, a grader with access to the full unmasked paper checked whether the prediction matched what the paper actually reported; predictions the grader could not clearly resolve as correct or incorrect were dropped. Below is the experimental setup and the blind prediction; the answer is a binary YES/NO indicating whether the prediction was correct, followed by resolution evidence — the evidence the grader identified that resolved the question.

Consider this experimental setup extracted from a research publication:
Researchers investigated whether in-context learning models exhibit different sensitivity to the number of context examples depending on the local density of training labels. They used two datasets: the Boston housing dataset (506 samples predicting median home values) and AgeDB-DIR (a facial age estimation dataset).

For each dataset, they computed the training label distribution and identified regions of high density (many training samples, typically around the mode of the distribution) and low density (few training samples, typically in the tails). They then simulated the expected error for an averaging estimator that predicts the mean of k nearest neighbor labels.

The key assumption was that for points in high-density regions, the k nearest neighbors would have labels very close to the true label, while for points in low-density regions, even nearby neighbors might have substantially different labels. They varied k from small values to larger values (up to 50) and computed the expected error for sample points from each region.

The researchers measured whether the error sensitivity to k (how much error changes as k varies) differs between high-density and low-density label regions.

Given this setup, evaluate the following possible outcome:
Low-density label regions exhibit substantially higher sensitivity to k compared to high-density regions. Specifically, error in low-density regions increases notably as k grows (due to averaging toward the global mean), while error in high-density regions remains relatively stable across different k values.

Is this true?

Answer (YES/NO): NO